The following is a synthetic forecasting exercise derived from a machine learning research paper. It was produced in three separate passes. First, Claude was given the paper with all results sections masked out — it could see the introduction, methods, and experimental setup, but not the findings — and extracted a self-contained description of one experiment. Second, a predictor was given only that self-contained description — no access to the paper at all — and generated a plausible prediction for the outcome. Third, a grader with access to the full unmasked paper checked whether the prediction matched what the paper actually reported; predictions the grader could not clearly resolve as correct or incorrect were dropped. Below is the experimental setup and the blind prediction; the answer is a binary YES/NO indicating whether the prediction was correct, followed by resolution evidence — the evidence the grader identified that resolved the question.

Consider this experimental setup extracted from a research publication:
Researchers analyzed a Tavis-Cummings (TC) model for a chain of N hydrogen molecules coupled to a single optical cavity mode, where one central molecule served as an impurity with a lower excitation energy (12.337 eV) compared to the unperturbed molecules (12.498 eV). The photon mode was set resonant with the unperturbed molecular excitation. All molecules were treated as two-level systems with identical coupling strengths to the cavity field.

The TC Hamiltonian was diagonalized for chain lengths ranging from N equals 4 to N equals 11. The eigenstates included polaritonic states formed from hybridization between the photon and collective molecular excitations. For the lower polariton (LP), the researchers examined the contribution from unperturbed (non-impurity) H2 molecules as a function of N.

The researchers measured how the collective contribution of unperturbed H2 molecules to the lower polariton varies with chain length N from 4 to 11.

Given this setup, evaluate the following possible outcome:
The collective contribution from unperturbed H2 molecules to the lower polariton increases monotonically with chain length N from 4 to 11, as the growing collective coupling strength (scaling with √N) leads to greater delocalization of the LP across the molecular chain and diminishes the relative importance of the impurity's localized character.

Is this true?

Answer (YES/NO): NO